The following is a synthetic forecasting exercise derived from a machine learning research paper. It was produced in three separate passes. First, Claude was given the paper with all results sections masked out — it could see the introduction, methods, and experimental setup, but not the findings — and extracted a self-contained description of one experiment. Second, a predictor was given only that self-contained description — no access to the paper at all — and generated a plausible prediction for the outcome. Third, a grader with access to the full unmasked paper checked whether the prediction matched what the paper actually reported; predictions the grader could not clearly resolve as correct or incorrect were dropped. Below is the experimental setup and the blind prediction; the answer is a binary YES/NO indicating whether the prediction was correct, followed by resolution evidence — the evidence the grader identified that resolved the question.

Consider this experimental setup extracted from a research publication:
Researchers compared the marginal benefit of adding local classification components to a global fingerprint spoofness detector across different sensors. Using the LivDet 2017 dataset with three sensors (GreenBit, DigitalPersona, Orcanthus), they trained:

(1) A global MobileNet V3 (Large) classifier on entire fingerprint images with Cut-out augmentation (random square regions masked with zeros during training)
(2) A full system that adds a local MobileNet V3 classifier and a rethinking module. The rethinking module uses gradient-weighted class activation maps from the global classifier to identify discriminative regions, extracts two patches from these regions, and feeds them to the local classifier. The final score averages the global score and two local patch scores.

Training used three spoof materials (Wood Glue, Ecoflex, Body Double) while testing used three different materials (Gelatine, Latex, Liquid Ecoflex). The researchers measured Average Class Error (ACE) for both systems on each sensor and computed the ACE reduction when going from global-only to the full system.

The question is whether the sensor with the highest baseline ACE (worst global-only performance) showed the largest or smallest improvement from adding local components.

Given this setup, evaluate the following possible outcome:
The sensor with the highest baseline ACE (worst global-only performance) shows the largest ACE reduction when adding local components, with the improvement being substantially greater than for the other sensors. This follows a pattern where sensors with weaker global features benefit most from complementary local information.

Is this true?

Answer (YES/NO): NO